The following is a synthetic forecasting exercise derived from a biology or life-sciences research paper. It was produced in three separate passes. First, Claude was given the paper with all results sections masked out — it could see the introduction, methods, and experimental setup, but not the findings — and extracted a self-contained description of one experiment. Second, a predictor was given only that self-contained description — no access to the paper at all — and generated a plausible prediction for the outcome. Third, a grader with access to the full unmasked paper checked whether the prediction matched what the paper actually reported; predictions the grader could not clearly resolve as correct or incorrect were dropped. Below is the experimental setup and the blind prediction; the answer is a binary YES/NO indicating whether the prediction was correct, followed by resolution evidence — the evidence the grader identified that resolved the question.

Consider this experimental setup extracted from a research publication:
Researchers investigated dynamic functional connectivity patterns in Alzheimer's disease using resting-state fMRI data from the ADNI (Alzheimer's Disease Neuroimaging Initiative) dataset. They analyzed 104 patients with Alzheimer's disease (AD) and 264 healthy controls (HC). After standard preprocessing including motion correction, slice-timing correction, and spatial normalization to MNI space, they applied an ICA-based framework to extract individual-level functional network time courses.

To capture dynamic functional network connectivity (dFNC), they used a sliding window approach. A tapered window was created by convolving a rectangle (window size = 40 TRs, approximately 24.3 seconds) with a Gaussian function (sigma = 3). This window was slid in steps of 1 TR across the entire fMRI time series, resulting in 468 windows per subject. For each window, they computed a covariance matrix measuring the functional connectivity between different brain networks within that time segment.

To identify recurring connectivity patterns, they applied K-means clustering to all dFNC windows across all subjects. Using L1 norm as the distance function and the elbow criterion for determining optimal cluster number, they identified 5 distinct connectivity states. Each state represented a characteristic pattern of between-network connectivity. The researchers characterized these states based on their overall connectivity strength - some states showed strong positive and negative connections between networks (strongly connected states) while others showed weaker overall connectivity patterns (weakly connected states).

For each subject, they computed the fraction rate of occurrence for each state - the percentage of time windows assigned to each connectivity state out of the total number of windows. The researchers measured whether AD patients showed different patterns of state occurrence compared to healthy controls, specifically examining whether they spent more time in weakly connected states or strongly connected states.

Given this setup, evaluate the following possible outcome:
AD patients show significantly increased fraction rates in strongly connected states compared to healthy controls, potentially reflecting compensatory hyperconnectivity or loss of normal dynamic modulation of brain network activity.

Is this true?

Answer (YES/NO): NO